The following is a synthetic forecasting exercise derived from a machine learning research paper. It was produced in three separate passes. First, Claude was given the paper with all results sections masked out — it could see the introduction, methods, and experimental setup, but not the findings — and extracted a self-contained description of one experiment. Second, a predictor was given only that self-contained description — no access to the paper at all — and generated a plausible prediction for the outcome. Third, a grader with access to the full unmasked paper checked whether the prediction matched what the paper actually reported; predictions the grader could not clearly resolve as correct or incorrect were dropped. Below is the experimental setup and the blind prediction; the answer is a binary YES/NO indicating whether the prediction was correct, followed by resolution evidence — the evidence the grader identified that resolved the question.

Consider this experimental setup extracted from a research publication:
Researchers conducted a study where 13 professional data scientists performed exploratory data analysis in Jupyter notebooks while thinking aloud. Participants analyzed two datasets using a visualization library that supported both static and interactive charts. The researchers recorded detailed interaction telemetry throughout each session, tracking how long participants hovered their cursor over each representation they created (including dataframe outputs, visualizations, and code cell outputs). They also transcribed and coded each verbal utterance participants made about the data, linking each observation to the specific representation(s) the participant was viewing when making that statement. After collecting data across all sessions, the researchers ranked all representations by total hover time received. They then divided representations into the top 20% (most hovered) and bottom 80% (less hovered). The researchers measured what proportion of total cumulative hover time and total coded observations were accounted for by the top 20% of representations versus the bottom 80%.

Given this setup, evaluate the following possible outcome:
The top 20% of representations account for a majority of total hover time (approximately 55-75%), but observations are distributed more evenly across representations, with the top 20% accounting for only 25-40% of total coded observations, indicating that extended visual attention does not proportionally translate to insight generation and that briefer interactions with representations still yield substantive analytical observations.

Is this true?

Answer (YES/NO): NO